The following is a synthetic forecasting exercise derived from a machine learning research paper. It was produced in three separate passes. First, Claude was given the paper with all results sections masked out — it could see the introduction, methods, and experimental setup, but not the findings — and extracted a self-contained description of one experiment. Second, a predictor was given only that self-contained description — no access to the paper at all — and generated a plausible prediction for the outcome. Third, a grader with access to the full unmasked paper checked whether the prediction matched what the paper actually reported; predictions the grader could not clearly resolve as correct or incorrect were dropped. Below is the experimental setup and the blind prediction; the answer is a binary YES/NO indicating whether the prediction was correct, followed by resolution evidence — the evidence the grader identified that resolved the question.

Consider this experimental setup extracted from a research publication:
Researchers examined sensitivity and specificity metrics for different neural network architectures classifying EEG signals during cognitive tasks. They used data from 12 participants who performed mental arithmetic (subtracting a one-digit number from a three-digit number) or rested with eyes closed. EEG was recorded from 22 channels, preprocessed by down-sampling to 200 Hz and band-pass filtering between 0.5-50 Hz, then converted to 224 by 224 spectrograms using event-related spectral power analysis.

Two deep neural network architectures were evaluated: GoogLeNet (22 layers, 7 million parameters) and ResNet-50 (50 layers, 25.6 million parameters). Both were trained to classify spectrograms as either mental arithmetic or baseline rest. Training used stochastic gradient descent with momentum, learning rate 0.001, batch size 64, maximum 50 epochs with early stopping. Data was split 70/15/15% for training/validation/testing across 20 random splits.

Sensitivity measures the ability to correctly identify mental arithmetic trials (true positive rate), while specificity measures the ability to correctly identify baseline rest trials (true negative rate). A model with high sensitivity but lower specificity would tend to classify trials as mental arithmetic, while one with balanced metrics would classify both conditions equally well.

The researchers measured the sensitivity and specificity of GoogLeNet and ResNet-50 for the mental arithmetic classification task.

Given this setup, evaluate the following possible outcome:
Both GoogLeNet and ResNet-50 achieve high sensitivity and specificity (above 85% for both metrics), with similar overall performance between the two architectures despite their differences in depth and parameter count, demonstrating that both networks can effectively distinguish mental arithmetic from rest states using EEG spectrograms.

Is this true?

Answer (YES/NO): NO